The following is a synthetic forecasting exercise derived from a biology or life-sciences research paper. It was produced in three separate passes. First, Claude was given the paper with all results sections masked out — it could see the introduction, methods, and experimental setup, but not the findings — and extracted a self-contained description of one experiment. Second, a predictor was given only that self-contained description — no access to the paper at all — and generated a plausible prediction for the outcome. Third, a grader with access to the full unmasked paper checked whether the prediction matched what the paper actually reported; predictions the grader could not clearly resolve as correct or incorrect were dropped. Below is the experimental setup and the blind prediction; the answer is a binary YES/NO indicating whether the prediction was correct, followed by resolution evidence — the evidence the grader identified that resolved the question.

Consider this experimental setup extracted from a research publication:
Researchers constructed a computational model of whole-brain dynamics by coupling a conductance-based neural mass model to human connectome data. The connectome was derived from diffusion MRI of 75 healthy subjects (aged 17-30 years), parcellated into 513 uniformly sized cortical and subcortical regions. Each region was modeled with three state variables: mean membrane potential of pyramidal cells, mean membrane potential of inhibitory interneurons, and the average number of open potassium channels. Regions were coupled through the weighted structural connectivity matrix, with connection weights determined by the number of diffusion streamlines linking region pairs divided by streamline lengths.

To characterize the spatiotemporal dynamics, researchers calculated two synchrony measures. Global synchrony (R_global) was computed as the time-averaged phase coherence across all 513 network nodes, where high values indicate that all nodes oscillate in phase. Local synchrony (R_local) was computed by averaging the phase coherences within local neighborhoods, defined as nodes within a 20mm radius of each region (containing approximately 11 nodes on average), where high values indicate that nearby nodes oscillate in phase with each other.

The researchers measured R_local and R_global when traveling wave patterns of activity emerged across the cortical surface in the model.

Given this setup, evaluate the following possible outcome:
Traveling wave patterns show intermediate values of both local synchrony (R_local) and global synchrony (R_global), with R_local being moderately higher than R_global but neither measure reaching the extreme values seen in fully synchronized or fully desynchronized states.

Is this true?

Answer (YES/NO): NO